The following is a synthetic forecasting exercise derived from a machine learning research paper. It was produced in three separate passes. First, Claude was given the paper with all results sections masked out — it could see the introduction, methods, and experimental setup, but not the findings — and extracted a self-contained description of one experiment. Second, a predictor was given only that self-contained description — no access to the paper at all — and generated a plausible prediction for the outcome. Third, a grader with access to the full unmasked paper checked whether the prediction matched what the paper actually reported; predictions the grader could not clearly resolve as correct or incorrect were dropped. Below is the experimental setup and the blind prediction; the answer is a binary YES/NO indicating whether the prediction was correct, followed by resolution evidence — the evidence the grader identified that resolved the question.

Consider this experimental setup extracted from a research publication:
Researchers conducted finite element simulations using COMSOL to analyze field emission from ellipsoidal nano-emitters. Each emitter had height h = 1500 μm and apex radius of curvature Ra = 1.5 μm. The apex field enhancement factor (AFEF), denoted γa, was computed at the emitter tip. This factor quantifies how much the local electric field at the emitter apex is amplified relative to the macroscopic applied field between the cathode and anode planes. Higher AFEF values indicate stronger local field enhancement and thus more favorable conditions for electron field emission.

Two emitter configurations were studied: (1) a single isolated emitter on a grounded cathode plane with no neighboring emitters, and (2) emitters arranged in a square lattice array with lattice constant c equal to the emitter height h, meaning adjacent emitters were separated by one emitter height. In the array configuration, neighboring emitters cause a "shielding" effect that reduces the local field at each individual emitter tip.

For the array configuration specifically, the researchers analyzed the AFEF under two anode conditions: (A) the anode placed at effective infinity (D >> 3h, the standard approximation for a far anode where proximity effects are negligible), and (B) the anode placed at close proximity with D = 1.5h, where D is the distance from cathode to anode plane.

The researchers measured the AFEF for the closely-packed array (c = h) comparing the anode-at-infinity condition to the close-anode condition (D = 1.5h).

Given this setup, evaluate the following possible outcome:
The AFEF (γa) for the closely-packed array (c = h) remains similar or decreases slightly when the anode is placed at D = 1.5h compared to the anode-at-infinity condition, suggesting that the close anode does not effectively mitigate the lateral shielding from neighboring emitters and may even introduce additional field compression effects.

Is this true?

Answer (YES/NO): NO